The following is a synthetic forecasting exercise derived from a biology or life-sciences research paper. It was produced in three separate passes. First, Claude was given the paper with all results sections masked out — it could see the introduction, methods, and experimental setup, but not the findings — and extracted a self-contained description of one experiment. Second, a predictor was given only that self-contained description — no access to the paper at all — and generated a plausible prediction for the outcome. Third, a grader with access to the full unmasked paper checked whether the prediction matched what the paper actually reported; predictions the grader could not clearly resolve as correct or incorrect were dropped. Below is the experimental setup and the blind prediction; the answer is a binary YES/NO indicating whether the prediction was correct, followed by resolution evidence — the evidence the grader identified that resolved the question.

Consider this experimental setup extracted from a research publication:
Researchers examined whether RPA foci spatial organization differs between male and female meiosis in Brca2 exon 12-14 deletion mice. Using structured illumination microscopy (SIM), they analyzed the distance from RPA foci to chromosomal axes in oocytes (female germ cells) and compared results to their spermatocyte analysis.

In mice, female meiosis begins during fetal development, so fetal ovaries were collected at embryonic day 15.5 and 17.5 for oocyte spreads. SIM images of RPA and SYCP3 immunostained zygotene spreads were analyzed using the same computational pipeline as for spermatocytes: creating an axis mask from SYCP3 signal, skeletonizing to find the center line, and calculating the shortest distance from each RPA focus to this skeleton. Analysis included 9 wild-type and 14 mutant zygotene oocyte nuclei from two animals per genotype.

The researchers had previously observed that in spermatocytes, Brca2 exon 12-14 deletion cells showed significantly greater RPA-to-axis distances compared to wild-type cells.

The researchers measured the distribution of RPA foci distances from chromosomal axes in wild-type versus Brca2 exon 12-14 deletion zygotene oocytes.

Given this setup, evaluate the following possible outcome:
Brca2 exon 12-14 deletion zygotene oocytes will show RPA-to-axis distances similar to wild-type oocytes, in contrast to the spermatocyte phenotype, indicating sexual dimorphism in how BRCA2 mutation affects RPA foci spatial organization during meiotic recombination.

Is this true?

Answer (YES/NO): NO